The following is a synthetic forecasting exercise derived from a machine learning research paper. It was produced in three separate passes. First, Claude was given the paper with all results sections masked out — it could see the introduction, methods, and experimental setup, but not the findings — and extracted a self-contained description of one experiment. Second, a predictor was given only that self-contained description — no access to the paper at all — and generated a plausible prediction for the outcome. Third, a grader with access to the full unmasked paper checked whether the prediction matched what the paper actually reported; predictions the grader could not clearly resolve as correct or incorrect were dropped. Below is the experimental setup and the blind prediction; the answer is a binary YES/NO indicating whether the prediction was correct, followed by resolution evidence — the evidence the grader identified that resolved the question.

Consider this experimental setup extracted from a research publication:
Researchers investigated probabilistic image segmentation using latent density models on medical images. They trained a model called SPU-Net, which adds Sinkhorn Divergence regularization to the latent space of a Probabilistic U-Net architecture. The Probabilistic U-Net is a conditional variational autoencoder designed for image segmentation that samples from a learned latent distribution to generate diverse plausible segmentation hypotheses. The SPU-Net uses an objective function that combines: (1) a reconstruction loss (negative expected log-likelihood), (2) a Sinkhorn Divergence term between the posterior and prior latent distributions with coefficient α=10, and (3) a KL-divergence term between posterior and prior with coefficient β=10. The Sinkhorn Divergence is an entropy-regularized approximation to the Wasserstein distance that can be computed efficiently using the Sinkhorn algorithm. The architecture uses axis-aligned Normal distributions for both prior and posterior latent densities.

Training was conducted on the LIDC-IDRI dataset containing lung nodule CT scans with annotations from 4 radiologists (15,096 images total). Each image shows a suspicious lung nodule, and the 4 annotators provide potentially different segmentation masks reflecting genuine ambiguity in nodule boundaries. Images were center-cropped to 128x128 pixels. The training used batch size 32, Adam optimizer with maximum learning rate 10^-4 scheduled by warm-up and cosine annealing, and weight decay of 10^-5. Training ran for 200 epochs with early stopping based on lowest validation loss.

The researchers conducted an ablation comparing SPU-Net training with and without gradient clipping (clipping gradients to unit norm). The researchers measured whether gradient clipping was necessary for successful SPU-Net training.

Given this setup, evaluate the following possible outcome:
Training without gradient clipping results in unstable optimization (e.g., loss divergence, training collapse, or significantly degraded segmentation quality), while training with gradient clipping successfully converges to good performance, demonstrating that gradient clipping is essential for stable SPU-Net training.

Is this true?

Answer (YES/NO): YES